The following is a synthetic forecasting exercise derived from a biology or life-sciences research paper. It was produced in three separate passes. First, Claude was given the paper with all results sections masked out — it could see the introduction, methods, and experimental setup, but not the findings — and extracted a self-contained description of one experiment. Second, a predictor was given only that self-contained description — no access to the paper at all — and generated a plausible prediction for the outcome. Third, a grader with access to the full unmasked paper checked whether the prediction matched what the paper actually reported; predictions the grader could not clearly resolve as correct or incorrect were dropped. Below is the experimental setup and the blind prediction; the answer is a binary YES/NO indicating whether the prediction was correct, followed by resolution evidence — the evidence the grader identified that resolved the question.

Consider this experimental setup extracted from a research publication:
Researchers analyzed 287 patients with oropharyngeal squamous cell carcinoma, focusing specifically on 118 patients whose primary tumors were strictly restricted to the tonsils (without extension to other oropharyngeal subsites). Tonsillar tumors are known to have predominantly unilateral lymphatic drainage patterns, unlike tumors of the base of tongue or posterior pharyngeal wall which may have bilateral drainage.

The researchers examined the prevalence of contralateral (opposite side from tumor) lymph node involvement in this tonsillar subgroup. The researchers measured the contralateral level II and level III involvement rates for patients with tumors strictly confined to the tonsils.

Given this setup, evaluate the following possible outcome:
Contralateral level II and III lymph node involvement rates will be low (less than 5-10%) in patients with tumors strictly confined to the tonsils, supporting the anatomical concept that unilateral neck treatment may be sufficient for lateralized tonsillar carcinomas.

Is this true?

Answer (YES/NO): YES